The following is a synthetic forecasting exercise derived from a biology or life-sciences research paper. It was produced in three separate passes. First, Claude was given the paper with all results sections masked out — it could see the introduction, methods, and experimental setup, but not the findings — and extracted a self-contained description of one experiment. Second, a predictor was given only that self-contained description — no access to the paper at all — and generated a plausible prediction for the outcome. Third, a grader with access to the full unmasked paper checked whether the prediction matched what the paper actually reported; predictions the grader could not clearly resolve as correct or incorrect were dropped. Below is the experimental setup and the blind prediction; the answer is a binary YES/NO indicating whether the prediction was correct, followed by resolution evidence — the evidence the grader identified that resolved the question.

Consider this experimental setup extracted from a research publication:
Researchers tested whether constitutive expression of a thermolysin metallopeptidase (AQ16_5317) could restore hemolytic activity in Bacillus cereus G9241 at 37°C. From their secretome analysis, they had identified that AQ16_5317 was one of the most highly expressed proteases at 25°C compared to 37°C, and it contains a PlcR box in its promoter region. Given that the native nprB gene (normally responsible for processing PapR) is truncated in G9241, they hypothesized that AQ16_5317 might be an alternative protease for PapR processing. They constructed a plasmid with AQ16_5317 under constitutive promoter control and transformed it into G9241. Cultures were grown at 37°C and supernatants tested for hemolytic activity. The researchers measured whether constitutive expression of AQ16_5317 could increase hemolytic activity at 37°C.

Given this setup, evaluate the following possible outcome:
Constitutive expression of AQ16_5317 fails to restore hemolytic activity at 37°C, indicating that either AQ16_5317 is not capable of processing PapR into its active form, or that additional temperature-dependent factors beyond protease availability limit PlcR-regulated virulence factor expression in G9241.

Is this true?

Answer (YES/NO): NO